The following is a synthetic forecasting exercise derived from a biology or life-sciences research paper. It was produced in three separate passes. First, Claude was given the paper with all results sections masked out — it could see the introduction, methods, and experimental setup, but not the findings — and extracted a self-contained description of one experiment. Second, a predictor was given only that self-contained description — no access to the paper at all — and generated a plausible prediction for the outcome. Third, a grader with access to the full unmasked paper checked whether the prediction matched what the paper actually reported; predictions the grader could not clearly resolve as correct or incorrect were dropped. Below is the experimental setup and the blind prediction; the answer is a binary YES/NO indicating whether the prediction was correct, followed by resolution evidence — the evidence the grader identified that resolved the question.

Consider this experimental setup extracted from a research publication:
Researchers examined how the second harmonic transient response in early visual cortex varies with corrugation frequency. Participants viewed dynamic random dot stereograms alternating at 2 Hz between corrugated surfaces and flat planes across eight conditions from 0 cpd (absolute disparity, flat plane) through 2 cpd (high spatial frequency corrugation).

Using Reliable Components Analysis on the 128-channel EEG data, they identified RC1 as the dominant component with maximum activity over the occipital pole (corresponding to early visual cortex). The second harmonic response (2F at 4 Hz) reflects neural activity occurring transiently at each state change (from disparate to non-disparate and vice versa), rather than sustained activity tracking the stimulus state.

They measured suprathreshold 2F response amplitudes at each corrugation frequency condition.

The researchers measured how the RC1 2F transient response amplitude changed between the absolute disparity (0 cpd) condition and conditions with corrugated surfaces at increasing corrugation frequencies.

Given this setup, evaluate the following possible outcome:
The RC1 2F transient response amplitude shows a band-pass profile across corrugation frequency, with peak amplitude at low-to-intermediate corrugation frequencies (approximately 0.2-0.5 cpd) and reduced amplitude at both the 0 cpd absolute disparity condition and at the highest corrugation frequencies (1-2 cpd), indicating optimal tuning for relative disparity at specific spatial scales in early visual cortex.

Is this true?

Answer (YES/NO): NO